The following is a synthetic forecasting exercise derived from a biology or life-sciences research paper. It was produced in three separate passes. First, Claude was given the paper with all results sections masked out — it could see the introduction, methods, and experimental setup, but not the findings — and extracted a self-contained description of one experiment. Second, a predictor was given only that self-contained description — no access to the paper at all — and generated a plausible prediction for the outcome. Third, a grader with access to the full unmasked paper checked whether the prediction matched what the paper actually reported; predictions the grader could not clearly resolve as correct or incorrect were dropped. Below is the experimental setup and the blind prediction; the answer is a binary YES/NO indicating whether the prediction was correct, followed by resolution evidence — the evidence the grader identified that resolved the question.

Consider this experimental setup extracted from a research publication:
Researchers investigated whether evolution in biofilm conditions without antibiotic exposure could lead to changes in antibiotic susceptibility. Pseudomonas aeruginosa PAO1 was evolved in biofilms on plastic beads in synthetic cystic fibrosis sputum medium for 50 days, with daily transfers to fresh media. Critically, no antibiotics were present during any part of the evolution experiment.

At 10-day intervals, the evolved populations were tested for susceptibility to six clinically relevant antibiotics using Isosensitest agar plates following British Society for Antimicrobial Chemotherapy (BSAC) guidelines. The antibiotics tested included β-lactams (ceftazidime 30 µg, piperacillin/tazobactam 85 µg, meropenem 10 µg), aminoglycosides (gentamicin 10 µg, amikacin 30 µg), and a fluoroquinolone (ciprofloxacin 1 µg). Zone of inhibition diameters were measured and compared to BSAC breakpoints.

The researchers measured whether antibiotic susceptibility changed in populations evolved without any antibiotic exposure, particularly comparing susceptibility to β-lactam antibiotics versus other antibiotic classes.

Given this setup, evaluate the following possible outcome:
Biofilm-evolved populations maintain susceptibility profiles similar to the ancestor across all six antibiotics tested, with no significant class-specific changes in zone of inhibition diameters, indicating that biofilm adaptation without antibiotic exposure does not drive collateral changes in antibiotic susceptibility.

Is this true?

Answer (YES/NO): NO